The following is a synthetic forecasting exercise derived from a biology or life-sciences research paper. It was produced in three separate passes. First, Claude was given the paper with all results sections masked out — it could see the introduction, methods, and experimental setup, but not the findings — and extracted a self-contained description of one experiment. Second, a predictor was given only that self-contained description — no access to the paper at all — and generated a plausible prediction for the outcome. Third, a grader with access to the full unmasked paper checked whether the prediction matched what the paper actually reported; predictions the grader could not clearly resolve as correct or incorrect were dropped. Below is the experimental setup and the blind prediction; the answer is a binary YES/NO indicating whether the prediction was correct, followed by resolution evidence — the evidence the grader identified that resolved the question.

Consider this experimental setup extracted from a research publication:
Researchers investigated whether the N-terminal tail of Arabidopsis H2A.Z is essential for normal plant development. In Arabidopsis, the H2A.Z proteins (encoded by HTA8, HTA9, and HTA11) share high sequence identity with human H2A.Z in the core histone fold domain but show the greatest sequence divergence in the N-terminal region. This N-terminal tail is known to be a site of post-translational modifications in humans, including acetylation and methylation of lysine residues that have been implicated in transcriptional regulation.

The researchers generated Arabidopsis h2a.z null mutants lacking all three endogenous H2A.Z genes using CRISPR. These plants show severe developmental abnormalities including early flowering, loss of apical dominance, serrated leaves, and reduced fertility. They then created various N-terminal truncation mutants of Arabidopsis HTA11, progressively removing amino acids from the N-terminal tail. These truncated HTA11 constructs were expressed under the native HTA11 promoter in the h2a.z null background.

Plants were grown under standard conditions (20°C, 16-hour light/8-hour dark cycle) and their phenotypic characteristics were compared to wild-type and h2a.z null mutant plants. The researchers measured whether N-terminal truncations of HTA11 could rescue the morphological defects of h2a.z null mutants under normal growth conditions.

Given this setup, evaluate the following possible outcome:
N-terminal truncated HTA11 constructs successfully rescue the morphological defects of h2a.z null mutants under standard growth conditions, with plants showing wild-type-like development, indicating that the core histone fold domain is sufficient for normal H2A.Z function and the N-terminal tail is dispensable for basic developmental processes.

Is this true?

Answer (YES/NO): YES